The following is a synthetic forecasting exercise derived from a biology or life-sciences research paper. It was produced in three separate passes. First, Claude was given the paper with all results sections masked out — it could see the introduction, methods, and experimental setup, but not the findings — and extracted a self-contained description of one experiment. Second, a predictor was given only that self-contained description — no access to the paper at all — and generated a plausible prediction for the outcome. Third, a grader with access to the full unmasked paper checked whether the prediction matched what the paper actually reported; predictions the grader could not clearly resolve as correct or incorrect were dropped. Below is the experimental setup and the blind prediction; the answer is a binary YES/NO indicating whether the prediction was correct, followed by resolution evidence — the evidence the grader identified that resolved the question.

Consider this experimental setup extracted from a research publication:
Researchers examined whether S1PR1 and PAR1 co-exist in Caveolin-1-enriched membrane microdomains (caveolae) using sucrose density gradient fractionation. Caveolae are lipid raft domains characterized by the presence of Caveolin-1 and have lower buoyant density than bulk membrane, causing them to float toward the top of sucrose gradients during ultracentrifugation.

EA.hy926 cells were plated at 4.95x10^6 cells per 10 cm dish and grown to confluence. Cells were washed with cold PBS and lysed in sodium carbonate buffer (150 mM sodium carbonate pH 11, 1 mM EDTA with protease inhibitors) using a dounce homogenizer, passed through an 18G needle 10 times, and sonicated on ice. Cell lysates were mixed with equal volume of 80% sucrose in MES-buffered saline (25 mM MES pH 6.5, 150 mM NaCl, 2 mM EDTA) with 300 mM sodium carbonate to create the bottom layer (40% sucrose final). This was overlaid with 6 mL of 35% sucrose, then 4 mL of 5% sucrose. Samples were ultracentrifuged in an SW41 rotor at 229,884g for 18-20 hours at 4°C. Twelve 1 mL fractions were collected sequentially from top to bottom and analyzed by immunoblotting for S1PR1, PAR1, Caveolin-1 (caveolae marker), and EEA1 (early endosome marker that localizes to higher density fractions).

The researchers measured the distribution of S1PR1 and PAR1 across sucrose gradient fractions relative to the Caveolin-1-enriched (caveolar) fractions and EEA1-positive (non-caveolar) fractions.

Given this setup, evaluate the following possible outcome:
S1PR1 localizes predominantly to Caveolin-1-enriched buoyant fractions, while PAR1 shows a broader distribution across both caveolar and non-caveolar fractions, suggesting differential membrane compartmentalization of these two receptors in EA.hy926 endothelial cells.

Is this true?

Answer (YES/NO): NO